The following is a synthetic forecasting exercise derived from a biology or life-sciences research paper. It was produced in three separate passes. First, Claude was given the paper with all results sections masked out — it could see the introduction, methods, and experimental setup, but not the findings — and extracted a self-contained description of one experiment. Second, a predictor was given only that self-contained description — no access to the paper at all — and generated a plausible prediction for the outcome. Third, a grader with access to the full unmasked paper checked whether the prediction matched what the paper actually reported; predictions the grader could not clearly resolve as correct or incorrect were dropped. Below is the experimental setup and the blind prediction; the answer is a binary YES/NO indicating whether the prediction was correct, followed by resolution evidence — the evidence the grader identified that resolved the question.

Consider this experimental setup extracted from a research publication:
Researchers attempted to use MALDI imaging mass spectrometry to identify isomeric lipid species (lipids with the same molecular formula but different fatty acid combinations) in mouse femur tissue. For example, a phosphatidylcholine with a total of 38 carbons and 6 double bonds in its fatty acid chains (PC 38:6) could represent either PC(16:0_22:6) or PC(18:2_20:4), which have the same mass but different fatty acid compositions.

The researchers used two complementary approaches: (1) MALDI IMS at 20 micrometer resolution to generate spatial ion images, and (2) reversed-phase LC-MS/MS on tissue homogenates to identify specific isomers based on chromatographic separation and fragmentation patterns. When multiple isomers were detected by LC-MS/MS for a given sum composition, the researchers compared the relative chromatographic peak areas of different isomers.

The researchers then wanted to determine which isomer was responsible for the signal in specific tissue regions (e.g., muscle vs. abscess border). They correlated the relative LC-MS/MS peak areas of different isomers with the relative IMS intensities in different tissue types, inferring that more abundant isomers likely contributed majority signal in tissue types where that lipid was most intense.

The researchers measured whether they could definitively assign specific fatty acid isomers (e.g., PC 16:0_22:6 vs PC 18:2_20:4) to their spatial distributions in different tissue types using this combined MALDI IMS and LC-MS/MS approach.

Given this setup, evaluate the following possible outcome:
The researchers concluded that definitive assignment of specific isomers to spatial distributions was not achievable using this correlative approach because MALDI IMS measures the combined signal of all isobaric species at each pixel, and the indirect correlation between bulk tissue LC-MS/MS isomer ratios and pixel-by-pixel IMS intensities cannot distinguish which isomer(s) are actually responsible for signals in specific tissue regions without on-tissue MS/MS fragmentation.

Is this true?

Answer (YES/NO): YES